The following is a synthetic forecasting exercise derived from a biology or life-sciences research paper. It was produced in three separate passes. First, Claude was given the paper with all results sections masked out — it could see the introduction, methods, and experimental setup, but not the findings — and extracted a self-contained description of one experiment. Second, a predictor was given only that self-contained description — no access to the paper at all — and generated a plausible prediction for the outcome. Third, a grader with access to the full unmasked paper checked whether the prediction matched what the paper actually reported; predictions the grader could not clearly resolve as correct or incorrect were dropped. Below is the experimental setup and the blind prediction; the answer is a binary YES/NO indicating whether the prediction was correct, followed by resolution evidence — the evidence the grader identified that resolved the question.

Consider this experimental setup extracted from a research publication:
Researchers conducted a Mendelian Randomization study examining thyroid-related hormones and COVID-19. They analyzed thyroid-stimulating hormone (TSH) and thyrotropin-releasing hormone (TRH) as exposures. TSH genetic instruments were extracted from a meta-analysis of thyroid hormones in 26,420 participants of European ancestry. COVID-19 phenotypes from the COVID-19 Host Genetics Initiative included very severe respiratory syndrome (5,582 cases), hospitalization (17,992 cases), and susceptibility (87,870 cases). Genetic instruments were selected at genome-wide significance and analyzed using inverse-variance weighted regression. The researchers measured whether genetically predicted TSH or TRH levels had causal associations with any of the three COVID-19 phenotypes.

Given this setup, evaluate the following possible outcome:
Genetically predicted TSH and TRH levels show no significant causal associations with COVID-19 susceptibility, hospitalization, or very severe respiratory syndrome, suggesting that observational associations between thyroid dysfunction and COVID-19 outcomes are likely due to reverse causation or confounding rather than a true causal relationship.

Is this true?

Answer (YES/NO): YES